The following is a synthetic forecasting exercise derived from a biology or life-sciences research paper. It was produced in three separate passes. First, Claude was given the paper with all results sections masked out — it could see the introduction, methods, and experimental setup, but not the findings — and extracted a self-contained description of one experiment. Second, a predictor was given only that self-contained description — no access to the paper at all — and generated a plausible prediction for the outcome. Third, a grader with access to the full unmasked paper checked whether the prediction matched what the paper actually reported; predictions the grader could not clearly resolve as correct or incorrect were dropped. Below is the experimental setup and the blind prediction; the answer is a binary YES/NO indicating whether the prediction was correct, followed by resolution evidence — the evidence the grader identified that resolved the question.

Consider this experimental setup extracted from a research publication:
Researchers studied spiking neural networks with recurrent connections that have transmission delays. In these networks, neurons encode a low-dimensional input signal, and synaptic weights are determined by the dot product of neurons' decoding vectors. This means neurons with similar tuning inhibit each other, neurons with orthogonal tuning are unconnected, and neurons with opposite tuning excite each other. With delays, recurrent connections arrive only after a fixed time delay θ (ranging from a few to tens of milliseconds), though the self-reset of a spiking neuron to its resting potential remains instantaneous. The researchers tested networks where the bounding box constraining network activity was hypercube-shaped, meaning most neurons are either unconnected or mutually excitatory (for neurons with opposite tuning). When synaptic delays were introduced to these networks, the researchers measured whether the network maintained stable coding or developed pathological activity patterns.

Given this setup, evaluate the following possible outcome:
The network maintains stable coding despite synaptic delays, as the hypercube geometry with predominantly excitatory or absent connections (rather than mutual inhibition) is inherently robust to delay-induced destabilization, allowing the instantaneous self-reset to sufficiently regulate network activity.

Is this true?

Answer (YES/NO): NO